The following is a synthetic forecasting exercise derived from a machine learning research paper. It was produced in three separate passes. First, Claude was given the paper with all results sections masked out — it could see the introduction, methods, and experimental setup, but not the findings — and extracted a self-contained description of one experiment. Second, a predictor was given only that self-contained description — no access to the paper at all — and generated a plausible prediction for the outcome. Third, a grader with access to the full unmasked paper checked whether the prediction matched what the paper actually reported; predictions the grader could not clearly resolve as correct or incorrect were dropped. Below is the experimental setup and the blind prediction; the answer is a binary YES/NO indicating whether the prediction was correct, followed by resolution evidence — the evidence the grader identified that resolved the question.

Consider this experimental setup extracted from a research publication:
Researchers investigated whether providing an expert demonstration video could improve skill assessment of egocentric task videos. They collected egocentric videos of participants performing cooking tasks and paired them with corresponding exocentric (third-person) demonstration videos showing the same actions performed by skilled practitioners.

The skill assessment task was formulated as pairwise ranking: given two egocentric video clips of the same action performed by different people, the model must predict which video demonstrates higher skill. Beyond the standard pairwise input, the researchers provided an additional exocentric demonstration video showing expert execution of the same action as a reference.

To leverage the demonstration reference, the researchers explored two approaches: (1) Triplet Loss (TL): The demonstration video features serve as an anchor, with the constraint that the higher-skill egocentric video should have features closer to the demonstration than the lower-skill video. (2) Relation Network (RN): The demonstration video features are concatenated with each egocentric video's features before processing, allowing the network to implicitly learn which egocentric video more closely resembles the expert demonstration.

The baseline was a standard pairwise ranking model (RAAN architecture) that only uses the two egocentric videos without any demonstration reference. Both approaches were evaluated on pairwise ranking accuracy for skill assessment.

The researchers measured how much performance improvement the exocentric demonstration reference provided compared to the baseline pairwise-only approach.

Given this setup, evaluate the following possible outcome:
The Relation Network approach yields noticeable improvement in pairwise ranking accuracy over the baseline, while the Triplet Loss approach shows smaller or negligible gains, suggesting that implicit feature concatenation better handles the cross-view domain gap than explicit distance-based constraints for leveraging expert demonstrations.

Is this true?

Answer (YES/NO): NO